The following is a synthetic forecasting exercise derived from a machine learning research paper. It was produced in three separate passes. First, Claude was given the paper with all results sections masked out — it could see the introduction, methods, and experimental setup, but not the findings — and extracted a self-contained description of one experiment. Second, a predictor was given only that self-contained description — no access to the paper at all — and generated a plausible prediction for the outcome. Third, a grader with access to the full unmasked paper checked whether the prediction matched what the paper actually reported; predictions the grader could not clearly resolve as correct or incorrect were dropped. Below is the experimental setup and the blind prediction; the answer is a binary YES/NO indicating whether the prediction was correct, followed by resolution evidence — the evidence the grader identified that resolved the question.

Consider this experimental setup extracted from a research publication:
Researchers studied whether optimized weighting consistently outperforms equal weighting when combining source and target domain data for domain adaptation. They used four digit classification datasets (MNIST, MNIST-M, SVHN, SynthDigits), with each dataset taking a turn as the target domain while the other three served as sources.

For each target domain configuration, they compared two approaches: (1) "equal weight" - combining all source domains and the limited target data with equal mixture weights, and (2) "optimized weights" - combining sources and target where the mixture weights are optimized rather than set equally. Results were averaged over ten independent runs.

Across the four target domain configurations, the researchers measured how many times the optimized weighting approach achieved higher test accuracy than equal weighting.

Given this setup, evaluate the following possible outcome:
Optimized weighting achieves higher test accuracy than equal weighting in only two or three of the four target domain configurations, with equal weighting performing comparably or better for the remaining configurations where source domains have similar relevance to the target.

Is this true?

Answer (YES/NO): YES